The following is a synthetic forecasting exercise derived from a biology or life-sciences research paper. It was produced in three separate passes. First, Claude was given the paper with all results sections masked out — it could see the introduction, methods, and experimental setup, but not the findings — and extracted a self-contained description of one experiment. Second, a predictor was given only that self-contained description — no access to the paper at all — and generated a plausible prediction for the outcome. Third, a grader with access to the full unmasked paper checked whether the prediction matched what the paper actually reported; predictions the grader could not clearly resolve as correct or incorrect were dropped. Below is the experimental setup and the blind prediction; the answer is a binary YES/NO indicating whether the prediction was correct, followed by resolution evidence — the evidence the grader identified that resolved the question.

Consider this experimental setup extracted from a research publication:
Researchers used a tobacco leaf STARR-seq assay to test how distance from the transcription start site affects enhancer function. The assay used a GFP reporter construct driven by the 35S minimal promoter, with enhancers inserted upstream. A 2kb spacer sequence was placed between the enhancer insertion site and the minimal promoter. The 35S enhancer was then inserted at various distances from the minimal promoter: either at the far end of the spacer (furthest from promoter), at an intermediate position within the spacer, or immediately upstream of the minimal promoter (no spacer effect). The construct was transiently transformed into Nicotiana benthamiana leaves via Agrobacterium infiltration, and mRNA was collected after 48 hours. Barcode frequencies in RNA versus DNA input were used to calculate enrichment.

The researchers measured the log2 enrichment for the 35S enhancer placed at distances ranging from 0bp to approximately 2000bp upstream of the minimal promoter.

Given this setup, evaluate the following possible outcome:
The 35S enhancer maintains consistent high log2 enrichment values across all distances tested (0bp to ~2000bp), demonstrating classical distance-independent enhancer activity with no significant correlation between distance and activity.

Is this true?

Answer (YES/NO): NO